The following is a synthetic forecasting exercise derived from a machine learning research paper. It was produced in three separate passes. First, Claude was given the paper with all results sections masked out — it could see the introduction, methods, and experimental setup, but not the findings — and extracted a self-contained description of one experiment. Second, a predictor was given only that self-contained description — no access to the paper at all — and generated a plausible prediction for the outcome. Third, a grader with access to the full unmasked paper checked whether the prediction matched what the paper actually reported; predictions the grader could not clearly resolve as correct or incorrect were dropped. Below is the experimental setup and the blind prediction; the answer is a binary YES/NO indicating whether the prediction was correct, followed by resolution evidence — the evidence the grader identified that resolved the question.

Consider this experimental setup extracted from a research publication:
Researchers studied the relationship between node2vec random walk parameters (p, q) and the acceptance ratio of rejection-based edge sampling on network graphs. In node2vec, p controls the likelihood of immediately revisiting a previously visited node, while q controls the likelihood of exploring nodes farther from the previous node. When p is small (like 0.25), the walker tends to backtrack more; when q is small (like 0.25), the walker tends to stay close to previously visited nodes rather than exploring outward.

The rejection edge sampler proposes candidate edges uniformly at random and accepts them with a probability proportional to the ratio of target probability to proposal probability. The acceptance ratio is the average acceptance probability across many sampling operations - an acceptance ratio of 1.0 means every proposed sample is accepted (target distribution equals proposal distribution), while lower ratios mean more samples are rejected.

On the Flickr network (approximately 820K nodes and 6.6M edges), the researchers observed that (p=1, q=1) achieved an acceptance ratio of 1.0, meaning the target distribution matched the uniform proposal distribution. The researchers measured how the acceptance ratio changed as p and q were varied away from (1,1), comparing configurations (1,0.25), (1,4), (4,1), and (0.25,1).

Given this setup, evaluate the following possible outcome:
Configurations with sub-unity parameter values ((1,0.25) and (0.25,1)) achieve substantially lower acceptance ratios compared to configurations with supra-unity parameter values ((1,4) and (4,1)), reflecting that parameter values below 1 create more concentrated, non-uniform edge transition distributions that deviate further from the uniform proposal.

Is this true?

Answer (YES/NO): NO